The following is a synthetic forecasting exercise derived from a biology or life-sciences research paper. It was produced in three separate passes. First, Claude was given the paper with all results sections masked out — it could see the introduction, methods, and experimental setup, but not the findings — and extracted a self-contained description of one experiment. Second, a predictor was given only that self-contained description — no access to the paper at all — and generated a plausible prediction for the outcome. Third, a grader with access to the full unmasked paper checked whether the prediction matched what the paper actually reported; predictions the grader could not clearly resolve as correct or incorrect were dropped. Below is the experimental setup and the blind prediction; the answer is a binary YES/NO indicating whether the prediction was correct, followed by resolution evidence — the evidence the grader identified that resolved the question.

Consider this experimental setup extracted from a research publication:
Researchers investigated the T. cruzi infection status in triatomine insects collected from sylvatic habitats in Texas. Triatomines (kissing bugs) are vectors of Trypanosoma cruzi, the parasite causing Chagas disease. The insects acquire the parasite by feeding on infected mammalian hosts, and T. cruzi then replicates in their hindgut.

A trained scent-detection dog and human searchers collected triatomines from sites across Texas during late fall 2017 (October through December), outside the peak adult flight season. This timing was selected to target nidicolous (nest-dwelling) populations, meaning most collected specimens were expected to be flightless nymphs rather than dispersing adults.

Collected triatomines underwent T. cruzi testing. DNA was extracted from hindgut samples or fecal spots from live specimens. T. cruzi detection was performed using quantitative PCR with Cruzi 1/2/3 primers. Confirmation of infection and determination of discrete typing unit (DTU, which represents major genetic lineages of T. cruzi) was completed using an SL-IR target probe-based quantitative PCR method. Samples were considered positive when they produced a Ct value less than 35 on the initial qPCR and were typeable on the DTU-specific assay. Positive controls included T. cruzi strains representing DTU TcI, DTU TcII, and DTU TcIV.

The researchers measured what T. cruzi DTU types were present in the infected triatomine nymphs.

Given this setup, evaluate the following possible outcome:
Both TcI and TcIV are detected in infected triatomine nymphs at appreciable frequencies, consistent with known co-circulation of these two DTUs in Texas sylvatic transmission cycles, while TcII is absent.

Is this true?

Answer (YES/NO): NO